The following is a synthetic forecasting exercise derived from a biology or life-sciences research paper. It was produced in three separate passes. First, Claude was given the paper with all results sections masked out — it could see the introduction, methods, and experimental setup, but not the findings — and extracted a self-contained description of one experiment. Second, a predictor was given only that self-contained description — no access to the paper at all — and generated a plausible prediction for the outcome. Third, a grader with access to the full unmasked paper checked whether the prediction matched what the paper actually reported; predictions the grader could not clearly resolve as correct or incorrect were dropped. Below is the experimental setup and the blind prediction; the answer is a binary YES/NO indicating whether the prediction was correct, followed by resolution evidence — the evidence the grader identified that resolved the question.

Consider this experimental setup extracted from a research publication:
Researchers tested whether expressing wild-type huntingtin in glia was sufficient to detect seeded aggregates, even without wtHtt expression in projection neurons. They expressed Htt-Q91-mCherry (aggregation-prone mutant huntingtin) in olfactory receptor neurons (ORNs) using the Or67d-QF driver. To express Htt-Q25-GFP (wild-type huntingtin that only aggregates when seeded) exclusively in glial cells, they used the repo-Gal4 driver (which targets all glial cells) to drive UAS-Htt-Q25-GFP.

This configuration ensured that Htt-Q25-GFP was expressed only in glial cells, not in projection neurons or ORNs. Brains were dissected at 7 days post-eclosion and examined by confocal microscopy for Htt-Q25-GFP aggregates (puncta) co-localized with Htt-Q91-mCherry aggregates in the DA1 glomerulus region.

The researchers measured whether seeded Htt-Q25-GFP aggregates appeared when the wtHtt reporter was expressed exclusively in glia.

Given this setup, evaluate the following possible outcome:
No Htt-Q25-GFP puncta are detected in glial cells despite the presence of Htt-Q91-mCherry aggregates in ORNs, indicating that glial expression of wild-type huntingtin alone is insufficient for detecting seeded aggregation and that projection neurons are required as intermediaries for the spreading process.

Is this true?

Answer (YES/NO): NO